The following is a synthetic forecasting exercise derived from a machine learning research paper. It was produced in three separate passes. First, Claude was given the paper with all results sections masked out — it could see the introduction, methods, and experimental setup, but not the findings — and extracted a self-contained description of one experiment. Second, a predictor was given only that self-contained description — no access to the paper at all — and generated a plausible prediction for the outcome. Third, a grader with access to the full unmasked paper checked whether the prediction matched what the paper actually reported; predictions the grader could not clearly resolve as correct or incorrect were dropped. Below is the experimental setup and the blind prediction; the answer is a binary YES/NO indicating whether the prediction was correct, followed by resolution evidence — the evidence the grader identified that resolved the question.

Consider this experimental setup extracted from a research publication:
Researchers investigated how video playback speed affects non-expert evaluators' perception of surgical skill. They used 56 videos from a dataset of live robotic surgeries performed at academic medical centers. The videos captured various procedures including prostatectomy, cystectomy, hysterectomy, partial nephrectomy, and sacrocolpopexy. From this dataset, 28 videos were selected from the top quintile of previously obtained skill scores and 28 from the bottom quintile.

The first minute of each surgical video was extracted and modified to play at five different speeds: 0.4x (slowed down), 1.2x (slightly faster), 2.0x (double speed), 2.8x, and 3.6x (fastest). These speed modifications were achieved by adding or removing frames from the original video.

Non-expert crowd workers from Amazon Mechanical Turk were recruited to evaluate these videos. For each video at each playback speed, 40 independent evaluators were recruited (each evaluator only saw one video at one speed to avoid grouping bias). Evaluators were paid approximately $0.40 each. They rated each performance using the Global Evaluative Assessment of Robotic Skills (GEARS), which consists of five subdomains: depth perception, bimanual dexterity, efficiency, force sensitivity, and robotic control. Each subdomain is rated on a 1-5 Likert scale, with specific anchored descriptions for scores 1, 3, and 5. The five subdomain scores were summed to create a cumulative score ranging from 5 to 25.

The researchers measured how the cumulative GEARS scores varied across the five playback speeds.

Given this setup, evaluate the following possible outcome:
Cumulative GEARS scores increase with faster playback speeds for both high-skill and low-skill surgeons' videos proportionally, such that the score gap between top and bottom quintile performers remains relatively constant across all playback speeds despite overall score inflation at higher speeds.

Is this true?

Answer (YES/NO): NO